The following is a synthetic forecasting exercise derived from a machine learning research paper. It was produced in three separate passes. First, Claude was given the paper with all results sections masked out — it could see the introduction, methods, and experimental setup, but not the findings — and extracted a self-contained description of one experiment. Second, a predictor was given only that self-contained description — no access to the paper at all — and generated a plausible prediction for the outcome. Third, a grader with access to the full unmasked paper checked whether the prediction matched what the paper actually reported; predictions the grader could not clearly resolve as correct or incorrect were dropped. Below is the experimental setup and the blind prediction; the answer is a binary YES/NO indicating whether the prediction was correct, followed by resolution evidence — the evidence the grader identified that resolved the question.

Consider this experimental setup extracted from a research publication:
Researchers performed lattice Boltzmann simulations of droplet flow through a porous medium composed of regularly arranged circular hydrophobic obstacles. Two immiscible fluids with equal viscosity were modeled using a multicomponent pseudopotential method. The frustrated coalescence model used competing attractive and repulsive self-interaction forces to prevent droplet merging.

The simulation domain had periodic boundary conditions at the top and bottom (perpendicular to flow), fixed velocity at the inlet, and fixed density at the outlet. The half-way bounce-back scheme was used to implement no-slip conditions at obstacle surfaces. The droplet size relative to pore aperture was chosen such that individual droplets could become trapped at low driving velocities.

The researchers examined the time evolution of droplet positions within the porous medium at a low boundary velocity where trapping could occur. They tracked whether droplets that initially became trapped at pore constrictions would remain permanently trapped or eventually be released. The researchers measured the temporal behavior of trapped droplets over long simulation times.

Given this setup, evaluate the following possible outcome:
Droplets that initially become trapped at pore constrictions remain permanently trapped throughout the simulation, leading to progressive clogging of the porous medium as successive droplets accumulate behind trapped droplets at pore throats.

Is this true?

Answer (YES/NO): NO